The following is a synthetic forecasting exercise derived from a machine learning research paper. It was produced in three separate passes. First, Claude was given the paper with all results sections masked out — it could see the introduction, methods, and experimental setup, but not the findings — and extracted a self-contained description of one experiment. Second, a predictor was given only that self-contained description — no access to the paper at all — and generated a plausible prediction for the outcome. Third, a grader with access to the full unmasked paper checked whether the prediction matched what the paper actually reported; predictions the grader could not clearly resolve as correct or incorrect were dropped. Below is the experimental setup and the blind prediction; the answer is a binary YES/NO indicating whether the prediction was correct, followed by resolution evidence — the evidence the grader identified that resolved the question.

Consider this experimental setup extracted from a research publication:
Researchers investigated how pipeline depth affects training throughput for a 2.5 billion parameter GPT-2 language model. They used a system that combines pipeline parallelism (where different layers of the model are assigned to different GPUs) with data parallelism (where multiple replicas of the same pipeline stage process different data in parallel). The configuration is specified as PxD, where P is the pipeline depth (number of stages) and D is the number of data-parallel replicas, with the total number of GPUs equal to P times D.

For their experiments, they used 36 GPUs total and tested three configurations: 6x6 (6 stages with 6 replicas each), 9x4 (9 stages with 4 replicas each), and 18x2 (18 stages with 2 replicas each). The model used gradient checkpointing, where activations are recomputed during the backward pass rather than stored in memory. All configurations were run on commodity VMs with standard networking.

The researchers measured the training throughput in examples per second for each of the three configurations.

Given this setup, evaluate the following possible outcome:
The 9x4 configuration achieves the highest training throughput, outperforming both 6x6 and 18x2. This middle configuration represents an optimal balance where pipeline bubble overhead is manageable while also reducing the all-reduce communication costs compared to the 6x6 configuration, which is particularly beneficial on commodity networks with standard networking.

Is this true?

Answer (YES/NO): NO